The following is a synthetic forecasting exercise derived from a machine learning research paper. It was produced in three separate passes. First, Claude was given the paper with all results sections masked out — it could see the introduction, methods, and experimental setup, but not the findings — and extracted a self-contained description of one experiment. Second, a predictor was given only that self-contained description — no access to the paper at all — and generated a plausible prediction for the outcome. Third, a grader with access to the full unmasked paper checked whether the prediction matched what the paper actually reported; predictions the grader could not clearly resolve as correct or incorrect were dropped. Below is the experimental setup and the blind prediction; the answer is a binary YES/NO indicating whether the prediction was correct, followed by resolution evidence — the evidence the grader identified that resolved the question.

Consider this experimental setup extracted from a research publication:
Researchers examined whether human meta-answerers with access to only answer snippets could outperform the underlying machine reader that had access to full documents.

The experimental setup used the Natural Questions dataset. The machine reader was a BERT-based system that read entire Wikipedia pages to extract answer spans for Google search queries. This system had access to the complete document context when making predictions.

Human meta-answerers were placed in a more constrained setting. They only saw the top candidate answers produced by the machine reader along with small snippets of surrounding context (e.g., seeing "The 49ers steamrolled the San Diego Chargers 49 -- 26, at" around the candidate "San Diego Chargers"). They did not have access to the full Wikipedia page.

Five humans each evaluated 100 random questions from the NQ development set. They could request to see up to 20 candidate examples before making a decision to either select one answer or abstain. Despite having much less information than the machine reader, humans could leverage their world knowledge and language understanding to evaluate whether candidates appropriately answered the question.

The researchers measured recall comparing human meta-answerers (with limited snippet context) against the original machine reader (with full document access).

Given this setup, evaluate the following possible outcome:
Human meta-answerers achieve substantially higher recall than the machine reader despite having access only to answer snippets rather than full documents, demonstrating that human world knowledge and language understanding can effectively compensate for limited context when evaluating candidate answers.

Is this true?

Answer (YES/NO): YES